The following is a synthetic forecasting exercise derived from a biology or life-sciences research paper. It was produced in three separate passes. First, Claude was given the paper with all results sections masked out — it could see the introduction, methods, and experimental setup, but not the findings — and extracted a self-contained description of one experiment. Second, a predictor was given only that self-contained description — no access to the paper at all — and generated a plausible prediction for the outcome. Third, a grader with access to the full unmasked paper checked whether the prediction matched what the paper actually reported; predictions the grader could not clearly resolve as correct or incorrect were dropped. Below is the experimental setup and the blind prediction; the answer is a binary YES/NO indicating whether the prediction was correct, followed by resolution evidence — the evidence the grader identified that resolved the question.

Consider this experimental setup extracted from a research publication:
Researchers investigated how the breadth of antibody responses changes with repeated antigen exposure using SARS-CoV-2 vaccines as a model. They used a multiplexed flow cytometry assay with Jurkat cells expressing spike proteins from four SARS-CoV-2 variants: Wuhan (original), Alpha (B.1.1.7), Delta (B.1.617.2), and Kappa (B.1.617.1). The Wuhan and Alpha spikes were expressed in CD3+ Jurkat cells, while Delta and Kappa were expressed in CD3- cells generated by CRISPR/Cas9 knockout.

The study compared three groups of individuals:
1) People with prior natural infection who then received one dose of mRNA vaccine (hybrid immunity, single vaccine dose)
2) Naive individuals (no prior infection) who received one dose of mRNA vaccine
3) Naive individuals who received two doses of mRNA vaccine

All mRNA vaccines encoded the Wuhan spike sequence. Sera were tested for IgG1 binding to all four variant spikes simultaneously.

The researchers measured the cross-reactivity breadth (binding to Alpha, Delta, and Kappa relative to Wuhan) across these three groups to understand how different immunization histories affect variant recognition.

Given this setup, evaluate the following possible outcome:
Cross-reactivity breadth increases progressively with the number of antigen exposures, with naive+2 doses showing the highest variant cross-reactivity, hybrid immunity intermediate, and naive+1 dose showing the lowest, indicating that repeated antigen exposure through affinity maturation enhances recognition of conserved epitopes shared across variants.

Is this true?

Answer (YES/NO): NO